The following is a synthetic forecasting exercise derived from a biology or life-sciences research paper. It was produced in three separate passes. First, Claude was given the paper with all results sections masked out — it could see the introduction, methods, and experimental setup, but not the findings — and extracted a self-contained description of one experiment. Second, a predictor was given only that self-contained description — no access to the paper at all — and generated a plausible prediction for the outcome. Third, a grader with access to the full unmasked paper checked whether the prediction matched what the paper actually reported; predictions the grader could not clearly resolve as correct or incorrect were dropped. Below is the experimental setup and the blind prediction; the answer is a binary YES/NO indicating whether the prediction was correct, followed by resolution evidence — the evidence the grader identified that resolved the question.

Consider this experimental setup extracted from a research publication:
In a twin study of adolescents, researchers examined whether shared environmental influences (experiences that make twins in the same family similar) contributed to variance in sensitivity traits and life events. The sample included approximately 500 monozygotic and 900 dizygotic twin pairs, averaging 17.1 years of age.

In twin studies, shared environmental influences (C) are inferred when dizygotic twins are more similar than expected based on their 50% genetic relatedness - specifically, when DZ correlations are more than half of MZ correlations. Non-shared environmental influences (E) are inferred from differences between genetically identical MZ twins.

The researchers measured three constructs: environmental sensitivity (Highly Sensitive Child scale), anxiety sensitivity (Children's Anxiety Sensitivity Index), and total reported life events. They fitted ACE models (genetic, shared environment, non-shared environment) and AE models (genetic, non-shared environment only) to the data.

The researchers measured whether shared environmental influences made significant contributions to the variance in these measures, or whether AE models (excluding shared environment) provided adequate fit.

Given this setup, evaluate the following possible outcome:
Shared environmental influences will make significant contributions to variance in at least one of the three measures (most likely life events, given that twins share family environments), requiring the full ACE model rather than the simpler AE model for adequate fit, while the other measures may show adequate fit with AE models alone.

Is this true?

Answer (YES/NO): NO